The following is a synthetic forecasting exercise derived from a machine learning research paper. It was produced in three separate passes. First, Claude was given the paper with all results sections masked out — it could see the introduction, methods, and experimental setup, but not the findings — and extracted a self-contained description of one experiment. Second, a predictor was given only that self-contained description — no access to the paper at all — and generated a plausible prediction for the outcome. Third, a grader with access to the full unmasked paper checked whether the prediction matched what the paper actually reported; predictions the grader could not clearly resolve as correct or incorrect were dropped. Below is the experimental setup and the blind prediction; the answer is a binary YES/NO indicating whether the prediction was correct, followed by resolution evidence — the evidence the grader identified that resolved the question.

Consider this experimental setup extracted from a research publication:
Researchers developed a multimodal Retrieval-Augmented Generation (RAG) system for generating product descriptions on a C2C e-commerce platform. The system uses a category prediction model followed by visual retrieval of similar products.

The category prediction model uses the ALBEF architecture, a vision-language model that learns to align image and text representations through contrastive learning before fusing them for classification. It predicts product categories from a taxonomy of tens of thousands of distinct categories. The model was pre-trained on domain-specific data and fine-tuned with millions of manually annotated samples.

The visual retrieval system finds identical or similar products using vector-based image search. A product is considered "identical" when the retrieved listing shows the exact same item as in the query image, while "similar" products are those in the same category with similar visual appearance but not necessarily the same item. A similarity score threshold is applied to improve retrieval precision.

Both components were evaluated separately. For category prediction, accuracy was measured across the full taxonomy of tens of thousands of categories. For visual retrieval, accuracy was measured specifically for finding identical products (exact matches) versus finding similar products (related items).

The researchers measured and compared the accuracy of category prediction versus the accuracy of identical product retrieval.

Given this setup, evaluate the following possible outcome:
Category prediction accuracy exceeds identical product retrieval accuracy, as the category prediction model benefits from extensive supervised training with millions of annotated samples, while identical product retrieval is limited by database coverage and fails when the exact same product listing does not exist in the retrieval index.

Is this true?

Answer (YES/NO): YES